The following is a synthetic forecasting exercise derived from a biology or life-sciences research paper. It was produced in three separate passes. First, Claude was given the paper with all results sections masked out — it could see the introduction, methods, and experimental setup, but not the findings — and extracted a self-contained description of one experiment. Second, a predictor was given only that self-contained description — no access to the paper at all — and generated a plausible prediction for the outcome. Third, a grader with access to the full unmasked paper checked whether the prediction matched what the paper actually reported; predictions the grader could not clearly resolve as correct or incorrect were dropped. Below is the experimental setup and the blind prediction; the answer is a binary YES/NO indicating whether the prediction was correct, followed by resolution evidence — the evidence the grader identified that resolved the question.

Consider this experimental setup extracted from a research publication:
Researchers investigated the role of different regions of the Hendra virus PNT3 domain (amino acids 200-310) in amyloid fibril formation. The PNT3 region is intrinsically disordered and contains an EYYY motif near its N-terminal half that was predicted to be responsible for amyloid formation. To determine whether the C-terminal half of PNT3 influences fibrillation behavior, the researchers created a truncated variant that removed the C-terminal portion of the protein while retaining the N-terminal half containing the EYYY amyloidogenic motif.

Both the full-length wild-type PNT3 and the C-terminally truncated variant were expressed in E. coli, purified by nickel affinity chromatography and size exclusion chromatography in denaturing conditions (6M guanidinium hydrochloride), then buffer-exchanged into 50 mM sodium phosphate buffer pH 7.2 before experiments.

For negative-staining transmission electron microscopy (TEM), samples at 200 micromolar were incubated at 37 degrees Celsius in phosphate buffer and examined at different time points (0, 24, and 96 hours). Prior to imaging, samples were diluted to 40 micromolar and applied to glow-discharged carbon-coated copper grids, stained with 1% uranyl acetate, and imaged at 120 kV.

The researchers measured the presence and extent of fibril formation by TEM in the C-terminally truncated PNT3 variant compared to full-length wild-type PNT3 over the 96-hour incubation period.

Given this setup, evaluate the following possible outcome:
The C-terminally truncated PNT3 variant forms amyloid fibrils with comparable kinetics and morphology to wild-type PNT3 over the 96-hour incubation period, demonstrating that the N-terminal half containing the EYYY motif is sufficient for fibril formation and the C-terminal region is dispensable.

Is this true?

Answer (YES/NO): NO